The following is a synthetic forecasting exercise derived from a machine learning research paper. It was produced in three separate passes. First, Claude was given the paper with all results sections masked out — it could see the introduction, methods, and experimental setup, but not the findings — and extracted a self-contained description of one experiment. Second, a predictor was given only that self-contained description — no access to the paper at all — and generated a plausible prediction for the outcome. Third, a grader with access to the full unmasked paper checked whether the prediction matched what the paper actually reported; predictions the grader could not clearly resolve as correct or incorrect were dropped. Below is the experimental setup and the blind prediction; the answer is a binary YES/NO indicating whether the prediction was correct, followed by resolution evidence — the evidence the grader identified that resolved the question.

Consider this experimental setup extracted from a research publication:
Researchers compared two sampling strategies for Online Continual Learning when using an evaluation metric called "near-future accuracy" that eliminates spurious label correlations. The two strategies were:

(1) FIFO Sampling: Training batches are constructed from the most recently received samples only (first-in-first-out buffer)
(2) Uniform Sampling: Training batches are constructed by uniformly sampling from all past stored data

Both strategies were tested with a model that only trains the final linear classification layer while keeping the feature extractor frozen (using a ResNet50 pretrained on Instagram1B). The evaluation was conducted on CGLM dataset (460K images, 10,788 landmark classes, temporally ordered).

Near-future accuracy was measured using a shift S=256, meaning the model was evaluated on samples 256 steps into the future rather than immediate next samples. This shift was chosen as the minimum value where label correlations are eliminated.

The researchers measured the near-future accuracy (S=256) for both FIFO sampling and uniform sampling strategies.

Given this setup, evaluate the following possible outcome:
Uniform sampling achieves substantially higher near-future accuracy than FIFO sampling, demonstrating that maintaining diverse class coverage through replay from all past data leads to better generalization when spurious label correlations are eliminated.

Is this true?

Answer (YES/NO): YES